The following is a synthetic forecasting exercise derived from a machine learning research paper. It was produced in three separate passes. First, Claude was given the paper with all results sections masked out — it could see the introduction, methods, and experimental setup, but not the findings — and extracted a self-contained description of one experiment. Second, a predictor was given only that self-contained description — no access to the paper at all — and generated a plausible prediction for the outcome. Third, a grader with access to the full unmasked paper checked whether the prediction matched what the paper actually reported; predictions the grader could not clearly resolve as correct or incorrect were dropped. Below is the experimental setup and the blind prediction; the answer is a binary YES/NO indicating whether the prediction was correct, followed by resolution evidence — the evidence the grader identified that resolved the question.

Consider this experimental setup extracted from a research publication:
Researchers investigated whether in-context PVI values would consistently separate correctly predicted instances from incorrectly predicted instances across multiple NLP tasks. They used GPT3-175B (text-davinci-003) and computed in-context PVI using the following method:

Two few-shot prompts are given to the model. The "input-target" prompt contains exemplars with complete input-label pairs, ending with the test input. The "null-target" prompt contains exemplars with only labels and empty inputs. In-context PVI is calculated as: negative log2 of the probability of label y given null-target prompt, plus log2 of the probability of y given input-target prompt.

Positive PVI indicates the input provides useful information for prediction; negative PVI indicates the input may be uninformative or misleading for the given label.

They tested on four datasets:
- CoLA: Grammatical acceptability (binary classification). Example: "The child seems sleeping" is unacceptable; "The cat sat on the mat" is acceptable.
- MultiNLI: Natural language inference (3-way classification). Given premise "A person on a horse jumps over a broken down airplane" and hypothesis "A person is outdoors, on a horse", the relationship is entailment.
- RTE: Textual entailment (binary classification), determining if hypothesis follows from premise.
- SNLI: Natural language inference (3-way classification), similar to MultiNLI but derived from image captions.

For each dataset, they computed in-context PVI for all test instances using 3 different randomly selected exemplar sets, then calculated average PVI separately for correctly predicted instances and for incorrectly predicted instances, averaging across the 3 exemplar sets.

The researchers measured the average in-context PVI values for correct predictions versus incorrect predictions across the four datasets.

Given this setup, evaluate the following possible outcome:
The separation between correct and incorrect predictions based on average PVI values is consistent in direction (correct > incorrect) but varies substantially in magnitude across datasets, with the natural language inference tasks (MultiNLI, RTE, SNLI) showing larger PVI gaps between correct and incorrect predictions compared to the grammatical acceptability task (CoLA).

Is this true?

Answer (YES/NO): NO